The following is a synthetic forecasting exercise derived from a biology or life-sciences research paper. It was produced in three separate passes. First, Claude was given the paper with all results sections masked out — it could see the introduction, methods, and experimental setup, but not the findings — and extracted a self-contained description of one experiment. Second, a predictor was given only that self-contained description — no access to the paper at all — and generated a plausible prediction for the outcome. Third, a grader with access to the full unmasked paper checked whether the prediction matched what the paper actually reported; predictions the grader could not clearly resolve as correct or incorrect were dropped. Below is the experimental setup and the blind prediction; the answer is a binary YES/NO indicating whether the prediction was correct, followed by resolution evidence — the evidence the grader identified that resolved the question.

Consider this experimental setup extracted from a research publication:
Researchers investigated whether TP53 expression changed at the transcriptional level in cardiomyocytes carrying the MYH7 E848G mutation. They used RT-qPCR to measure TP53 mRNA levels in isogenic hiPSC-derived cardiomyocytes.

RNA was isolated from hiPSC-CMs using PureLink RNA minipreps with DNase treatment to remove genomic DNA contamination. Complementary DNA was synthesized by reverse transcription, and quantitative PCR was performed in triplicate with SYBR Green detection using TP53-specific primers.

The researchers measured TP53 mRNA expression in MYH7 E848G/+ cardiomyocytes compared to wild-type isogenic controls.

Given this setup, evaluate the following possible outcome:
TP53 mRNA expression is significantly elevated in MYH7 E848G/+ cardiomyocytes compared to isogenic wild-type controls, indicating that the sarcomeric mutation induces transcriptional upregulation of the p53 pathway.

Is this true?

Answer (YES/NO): YES